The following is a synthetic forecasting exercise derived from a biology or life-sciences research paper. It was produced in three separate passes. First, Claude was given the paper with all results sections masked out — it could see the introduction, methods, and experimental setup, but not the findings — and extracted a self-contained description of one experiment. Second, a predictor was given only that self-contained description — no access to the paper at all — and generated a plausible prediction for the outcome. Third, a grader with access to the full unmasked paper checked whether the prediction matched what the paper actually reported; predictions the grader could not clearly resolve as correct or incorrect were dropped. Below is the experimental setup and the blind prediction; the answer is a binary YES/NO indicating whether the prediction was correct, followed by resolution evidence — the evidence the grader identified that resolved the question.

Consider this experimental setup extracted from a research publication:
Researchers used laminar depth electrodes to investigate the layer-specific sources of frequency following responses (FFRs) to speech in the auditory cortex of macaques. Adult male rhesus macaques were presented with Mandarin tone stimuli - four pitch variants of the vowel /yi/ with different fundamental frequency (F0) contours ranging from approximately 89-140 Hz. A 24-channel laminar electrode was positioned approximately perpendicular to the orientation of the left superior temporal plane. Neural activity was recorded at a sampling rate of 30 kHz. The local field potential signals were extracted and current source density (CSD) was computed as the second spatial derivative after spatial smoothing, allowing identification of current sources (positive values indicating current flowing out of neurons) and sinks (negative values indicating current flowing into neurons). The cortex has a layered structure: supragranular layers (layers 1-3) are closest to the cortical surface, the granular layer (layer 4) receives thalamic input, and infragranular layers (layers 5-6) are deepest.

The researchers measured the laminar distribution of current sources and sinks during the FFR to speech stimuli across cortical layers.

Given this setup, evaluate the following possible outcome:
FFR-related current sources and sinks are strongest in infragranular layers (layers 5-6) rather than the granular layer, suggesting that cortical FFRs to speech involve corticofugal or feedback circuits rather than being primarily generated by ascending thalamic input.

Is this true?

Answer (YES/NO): NO